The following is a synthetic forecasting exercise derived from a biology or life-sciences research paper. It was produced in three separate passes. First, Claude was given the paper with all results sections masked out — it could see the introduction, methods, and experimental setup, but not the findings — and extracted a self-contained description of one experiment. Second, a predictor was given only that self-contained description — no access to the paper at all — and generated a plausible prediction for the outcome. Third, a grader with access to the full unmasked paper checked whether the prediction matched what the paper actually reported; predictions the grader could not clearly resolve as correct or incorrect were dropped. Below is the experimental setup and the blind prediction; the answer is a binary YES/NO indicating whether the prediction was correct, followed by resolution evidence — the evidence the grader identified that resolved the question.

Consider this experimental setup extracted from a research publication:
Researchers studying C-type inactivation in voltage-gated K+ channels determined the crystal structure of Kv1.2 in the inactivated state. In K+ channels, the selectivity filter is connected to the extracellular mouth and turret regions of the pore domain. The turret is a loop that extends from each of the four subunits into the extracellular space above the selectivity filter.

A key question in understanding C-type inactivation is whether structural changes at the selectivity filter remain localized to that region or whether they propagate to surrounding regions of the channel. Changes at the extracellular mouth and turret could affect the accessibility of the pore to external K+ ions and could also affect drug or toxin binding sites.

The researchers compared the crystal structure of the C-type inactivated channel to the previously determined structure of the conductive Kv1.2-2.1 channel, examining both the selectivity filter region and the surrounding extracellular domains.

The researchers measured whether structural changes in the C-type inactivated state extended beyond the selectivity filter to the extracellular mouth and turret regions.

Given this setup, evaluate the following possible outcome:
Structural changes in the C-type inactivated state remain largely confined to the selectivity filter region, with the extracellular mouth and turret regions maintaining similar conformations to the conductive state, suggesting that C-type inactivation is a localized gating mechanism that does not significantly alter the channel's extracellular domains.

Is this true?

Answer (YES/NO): NO